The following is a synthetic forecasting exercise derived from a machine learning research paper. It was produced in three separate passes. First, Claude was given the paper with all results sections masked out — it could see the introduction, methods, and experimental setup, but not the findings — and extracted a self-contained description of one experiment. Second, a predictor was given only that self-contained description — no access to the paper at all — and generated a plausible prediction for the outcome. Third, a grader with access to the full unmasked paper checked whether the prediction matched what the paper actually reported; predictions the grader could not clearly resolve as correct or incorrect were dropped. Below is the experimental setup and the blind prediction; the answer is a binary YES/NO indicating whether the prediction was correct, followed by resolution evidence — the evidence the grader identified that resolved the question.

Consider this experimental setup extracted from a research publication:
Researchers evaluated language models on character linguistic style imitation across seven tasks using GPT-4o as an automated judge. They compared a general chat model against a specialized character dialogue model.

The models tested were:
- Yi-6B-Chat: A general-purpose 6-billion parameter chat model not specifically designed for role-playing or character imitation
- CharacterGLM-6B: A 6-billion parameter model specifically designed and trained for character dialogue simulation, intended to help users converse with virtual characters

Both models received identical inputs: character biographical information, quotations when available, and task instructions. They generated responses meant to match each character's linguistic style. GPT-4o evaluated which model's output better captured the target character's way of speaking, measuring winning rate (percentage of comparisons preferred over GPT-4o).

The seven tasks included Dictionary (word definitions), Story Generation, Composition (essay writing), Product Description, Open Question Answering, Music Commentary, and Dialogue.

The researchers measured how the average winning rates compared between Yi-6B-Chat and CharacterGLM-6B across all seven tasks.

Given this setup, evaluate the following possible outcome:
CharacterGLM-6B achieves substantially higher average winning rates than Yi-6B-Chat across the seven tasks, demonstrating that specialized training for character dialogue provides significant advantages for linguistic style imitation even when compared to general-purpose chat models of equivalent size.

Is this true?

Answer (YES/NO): NO